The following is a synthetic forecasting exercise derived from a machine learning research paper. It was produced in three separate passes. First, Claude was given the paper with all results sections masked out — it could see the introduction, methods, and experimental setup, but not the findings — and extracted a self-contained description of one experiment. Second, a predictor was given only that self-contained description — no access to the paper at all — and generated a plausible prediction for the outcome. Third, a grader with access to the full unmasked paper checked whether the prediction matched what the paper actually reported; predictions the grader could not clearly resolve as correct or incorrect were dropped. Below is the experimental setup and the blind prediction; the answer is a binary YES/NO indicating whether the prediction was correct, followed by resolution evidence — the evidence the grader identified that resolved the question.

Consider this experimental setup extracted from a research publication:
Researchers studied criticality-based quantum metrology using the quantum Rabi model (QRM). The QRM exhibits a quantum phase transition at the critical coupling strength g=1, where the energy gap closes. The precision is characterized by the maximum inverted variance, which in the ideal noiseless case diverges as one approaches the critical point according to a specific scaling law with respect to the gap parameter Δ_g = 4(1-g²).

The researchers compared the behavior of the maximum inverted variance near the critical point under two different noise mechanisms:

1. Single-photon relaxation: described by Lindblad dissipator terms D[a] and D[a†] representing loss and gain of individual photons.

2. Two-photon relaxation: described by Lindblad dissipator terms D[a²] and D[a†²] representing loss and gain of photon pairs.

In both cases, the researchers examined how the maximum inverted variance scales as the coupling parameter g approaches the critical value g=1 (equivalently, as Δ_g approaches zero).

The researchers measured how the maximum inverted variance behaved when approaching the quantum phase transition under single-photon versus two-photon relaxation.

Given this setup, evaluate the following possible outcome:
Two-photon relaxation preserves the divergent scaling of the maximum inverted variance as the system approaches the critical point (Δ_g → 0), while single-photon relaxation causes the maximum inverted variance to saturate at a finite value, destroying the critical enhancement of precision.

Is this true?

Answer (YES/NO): NO